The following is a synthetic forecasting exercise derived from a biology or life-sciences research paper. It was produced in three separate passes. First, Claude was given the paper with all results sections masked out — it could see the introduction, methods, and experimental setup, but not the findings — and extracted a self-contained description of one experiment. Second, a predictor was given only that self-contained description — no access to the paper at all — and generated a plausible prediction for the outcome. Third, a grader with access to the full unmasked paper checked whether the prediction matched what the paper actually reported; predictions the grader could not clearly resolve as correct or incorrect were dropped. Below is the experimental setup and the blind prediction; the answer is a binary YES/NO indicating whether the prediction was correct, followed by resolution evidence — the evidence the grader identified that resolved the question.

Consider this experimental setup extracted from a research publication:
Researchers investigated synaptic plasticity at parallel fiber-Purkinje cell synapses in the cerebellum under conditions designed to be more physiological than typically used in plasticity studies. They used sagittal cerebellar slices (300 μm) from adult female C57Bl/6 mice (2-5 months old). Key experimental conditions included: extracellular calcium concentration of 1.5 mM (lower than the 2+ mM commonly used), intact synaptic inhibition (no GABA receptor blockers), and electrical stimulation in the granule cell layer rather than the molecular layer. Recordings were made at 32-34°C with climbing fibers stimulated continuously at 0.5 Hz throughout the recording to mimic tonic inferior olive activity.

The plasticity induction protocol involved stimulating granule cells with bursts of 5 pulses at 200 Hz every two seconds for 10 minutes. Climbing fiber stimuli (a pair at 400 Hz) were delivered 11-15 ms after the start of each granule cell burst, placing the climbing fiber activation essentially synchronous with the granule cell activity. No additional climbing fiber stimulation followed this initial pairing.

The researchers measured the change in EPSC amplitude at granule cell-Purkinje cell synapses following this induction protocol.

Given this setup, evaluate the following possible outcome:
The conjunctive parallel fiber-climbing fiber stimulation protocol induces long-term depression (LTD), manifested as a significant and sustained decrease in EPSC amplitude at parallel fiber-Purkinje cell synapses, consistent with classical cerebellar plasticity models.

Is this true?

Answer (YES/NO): NO